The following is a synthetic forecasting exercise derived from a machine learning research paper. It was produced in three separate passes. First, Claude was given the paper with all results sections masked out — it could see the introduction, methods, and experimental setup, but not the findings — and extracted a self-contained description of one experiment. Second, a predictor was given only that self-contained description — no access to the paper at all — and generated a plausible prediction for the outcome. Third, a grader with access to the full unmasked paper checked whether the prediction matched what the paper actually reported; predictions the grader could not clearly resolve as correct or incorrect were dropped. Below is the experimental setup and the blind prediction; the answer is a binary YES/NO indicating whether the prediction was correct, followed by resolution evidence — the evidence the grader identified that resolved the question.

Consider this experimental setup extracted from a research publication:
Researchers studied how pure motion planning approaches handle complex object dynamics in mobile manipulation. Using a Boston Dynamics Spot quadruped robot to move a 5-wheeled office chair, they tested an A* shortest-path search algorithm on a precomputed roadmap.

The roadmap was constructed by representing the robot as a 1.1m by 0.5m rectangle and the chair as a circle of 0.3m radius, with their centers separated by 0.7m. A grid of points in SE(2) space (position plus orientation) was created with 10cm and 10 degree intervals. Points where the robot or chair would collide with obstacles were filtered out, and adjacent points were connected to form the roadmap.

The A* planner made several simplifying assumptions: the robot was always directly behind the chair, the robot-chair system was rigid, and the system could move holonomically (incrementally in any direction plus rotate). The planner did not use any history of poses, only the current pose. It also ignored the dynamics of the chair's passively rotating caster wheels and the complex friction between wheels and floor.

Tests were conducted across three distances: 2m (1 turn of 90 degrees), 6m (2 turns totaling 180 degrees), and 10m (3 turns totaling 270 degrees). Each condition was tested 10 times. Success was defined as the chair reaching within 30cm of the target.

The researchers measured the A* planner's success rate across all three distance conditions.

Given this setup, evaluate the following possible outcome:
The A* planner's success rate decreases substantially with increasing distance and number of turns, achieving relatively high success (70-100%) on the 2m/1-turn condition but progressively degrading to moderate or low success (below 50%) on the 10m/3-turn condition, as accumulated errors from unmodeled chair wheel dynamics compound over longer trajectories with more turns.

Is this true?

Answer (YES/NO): NO